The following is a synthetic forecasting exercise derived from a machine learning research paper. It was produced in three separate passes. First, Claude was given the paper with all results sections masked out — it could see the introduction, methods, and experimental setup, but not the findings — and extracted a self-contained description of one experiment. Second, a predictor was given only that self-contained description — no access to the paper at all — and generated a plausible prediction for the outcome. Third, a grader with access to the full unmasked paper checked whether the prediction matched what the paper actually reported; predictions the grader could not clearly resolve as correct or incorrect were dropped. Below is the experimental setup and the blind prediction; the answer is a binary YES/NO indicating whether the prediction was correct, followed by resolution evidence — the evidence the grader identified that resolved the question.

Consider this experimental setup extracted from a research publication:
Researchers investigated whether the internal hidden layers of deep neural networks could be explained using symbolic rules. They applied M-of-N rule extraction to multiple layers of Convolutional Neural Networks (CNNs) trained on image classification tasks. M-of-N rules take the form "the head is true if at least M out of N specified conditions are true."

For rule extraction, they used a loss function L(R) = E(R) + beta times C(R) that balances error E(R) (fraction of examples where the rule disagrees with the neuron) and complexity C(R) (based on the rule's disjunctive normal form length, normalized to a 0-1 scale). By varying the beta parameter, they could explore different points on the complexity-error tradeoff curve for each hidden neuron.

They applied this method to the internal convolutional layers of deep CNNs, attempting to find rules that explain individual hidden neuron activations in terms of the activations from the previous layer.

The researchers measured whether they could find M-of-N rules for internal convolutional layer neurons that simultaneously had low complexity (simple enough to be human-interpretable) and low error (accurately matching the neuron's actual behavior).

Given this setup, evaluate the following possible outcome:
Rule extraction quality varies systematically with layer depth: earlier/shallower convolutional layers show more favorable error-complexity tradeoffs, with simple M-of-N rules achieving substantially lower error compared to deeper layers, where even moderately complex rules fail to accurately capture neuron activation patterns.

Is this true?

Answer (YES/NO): NO